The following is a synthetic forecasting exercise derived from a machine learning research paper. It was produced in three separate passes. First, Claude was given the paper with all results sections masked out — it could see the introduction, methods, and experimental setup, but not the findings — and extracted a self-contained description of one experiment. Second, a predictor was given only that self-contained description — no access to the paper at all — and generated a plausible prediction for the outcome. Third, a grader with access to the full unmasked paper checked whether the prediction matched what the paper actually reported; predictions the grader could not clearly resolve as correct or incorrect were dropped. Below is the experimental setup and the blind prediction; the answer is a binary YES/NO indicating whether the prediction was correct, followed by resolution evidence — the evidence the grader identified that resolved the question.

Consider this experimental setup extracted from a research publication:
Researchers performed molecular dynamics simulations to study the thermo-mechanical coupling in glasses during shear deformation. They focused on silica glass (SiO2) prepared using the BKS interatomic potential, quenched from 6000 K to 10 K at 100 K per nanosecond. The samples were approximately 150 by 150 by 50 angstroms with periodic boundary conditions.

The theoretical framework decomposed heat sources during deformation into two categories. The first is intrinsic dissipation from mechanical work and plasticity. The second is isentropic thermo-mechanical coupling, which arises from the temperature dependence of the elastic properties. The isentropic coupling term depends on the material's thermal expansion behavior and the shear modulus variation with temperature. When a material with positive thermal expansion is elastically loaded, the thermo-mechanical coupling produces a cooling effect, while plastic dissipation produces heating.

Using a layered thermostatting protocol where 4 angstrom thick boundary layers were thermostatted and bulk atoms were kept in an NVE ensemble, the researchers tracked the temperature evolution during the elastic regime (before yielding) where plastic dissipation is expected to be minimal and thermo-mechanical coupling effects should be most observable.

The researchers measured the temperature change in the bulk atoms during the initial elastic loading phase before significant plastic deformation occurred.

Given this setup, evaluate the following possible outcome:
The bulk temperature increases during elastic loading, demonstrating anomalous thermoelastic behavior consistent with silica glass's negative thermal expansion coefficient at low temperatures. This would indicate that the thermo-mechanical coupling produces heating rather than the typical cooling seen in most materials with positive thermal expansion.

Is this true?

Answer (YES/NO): NO